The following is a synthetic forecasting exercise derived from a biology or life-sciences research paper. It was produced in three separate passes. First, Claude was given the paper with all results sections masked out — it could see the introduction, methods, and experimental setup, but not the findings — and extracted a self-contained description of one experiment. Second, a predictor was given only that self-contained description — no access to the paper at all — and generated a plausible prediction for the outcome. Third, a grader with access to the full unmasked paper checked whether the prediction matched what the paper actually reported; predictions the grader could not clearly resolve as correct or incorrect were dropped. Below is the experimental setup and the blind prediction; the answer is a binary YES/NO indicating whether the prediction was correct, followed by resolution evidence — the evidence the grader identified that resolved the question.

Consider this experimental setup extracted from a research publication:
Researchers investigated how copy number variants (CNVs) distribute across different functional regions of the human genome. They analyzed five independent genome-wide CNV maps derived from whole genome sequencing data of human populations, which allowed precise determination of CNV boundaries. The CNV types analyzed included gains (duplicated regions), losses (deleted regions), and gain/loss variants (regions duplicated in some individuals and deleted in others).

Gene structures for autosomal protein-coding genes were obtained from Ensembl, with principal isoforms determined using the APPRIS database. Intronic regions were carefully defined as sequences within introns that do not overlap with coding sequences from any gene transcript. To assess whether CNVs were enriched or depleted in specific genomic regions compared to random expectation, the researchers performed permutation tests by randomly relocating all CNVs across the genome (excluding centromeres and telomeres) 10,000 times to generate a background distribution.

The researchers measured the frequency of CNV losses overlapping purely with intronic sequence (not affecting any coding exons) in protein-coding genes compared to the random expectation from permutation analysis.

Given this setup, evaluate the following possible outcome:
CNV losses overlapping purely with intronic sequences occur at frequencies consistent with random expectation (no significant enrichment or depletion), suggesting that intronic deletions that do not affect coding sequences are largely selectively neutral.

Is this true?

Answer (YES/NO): NO